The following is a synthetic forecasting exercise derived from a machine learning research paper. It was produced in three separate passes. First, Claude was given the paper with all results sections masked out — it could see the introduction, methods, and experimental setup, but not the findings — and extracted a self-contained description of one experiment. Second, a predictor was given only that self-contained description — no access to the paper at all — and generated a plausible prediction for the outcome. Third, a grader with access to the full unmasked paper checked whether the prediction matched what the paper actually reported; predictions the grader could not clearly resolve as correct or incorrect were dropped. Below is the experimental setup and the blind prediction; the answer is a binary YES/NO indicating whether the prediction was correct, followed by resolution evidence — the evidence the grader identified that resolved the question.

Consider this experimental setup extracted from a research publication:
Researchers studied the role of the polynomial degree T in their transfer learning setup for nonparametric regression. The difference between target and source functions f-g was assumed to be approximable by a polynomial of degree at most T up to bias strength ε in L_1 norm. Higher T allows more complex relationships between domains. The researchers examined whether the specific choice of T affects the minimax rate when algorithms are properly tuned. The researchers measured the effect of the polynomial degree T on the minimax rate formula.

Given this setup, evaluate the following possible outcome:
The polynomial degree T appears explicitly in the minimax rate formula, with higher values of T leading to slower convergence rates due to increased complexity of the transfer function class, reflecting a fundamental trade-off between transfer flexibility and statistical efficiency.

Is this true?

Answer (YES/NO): NO